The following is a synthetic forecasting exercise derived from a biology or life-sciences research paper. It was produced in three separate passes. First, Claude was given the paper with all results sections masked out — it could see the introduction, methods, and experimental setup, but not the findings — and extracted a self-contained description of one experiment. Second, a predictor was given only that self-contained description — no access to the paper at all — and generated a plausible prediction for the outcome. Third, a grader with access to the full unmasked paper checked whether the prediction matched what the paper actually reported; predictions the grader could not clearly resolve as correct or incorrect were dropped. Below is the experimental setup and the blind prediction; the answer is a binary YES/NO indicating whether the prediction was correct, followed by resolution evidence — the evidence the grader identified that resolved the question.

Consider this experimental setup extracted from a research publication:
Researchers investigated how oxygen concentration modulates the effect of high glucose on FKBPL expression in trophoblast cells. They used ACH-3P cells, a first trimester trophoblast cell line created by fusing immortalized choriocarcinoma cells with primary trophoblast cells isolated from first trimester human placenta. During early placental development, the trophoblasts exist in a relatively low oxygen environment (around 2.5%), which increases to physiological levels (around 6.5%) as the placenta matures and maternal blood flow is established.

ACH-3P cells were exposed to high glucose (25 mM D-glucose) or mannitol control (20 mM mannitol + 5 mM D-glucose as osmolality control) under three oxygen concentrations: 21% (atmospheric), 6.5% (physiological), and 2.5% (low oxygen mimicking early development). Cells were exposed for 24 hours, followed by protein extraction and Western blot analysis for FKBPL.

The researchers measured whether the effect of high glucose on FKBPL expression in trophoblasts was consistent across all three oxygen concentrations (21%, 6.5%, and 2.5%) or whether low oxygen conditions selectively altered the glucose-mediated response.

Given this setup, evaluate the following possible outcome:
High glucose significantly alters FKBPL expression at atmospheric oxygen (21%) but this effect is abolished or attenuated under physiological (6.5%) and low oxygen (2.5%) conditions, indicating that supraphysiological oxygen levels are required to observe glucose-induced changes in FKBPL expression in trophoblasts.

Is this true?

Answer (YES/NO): NO